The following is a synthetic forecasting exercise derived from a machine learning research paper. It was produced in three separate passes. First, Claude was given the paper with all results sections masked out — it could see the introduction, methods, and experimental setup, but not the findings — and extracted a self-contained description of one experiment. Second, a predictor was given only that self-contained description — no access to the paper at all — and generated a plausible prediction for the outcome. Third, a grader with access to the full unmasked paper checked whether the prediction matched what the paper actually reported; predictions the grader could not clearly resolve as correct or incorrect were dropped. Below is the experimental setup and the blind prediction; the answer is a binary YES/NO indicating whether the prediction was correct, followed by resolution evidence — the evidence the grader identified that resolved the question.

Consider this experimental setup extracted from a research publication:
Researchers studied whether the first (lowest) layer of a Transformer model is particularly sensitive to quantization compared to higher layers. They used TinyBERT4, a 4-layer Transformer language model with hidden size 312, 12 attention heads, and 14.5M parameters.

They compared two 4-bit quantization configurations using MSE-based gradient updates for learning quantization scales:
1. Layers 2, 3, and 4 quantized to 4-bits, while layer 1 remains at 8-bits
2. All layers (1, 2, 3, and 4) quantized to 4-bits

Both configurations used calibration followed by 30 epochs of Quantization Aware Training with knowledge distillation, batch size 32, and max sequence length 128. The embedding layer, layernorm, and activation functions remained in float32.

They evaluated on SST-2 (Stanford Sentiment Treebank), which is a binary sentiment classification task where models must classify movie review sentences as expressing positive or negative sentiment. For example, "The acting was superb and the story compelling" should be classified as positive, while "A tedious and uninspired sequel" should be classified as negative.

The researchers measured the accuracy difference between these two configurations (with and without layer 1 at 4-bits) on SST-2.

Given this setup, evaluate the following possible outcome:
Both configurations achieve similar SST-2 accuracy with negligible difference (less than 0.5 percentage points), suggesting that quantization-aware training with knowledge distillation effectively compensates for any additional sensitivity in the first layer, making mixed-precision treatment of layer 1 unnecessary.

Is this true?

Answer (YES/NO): NO